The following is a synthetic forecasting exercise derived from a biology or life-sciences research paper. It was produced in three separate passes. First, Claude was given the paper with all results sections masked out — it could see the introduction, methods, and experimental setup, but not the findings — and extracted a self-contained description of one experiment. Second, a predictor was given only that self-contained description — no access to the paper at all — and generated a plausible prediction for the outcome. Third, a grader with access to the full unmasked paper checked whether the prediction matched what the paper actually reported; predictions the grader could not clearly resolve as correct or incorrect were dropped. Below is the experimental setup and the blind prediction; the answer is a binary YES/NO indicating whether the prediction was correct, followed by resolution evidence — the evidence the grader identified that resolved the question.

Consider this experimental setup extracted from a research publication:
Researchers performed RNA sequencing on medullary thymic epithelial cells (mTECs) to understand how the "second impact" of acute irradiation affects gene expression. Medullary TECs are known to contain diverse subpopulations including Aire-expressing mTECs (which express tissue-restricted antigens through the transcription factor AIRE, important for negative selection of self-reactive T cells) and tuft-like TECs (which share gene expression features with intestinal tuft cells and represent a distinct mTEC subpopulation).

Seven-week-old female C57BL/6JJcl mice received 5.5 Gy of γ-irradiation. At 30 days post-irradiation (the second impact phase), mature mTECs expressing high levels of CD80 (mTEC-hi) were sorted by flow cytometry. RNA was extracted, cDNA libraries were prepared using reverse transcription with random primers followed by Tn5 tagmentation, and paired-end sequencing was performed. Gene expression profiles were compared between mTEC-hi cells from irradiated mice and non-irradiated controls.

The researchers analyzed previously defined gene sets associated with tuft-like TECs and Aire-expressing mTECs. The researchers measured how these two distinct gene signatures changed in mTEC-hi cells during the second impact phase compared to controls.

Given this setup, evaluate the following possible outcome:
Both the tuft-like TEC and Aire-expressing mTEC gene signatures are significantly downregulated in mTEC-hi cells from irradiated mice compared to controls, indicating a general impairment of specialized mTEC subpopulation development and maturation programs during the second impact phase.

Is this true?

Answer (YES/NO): NO